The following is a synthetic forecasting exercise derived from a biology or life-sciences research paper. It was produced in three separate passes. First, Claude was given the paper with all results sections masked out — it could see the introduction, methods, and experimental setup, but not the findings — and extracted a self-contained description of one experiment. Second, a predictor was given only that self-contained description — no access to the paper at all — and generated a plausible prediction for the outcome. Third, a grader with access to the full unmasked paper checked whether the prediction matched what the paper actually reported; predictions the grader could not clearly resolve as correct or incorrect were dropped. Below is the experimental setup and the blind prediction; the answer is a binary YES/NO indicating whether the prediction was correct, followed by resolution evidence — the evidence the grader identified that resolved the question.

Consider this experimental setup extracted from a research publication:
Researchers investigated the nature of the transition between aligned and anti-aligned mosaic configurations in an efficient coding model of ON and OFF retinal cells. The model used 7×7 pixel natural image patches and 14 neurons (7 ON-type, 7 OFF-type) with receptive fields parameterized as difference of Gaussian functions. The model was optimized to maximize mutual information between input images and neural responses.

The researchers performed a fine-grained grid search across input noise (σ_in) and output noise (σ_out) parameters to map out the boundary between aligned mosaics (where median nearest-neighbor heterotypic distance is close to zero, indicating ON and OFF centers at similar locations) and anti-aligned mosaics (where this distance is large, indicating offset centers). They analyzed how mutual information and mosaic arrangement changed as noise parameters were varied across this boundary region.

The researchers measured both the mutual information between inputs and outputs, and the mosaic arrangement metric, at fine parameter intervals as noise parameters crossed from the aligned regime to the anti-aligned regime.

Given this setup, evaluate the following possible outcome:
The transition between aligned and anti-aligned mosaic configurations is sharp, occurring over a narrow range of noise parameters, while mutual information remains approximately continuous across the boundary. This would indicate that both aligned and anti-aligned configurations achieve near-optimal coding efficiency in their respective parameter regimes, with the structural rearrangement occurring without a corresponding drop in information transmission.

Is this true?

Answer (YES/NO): YES